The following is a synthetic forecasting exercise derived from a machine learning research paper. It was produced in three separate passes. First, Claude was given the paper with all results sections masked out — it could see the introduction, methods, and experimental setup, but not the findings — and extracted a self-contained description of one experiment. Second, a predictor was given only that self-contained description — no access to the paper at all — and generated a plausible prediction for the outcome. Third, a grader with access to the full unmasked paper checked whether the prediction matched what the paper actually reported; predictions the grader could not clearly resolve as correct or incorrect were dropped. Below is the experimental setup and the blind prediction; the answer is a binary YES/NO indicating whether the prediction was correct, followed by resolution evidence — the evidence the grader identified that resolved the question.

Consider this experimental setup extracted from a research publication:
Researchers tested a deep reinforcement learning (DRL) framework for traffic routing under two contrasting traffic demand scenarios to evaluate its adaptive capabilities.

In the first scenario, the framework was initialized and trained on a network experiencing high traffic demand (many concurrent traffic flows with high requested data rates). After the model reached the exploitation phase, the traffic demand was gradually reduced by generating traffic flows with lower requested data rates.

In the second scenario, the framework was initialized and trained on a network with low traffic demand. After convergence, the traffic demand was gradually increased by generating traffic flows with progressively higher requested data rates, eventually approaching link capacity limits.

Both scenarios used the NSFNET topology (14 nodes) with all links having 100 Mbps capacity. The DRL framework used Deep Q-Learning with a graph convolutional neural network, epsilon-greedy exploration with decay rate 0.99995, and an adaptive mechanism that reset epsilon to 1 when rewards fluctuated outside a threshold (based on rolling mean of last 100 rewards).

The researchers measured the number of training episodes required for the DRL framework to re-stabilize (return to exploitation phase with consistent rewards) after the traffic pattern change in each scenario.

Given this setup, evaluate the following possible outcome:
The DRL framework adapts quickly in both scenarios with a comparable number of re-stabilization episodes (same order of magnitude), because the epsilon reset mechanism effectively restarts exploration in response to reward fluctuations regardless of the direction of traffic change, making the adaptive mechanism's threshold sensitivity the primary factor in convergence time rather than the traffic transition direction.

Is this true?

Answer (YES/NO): YES